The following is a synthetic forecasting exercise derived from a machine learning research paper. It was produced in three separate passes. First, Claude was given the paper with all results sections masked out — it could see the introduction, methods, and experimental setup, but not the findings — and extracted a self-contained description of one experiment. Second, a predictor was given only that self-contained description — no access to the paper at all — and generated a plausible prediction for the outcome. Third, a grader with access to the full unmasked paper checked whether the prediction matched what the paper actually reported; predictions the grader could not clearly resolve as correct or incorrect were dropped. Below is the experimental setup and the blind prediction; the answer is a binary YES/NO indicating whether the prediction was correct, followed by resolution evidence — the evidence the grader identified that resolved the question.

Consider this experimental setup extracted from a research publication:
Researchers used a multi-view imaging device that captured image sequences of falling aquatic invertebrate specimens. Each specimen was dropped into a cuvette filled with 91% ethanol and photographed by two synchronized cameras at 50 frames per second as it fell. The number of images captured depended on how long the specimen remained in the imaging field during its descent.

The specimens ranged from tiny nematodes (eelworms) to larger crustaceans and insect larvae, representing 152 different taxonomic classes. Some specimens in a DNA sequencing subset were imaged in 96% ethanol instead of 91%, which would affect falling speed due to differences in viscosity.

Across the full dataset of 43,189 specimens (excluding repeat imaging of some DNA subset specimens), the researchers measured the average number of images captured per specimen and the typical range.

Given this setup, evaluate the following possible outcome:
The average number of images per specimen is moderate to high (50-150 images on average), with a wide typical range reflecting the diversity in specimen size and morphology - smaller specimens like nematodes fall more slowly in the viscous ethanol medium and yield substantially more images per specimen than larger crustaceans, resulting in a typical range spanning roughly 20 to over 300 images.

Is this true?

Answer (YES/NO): NO